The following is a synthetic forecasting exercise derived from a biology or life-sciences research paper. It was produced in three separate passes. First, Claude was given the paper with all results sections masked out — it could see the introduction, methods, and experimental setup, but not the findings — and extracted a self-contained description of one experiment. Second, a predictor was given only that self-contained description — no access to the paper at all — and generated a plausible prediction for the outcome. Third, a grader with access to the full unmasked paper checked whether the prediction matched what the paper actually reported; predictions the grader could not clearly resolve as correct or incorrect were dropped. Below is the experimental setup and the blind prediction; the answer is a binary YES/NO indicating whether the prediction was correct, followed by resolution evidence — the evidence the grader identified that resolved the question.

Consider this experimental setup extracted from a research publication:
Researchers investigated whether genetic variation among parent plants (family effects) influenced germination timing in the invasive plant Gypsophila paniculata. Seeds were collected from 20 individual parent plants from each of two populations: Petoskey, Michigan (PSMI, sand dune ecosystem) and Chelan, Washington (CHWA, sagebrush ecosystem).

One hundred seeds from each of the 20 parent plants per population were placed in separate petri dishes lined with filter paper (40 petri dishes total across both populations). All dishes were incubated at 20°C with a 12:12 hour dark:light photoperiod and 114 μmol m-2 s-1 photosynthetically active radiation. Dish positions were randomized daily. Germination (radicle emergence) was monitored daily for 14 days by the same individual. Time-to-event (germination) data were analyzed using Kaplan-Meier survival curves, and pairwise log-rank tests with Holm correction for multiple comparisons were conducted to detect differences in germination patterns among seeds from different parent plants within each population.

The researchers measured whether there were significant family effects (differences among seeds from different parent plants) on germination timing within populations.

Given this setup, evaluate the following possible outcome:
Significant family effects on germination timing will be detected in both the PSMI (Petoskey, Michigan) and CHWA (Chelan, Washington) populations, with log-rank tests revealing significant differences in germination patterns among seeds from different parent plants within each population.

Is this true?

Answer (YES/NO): YES